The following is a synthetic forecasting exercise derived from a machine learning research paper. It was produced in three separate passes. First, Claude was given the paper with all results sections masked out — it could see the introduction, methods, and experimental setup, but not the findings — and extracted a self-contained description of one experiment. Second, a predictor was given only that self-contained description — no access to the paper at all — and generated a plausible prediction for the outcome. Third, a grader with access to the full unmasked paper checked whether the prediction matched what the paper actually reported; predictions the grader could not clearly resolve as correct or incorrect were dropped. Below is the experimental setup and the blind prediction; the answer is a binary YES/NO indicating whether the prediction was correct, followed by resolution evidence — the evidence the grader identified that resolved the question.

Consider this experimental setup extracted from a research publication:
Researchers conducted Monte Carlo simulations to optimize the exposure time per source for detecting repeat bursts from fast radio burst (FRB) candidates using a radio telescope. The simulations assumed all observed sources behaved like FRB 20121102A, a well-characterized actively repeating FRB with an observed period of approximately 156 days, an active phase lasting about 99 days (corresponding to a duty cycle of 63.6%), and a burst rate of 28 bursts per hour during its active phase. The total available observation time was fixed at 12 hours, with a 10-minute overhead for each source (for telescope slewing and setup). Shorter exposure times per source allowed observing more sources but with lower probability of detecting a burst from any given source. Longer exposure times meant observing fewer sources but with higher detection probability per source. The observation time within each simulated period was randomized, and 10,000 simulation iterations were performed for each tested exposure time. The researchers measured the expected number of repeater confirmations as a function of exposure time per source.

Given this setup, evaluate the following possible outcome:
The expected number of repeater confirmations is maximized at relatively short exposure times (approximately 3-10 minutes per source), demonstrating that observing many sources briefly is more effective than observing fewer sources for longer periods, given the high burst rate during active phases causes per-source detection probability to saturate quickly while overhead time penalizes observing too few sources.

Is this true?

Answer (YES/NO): YES